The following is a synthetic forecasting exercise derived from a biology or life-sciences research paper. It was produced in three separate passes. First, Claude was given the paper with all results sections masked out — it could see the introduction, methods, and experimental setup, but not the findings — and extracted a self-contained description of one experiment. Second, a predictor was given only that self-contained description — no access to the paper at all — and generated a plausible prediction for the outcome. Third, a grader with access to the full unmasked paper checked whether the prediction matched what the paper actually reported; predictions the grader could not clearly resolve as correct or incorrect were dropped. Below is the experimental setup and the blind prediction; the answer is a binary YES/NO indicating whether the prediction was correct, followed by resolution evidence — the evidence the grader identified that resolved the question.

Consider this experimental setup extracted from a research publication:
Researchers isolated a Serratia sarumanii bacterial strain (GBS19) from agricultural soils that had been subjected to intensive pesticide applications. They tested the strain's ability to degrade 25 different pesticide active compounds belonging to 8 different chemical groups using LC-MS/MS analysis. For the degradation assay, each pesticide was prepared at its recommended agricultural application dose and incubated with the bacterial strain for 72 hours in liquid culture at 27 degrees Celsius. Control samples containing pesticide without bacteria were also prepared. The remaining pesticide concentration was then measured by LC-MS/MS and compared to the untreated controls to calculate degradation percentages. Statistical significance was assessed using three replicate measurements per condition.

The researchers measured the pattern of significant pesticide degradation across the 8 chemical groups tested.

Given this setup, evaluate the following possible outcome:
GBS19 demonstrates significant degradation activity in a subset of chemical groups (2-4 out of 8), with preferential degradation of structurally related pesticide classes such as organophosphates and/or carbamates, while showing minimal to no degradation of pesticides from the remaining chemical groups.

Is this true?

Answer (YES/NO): NO